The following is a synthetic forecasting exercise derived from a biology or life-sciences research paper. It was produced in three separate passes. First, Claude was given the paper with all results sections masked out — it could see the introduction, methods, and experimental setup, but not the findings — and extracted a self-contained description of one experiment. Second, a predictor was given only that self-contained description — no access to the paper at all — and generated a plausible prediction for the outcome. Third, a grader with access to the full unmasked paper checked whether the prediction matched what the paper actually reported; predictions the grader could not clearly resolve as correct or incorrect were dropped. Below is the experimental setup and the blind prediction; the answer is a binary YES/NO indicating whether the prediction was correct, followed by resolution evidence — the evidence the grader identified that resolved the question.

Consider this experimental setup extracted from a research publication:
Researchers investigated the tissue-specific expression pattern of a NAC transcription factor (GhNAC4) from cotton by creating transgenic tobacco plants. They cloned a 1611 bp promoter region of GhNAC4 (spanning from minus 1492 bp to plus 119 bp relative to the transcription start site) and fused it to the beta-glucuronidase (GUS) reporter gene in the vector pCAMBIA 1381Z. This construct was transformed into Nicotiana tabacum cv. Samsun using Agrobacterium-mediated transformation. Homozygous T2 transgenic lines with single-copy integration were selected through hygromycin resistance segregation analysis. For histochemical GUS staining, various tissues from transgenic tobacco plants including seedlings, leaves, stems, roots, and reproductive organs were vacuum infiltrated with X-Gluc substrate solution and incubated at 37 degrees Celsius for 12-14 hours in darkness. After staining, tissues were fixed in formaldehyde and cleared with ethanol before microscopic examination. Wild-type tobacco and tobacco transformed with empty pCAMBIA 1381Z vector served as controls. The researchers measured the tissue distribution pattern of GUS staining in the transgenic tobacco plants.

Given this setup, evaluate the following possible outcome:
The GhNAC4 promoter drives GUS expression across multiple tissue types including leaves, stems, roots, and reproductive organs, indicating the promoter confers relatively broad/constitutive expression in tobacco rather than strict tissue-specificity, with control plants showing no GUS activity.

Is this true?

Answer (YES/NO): NO